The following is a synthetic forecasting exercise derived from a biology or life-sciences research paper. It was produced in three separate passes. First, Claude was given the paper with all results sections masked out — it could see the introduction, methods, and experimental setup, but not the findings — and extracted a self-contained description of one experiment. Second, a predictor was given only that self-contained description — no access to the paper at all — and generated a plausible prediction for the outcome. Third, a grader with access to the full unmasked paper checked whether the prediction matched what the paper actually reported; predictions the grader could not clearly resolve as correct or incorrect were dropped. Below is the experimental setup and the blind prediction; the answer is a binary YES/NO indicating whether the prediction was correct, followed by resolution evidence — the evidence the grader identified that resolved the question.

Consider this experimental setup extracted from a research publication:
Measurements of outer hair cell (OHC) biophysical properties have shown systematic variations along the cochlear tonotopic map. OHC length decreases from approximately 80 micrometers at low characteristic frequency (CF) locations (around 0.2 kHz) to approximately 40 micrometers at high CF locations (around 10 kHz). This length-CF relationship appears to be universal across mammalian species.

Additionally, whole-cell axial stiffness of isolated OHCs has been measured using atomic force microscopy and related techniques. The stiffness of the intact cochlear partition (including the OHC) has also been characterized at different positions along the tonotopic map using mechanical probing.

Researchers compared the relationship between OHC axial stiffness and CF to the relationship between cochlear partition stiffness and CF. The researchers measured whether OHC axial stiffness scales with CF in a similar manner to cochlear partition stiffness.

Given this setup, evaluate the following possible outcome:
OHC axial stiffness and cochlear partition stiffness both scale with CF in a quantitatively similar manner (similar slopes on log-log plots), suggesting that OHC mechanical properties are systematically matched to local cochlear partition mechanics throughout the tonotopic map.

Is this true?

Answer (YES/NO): YES